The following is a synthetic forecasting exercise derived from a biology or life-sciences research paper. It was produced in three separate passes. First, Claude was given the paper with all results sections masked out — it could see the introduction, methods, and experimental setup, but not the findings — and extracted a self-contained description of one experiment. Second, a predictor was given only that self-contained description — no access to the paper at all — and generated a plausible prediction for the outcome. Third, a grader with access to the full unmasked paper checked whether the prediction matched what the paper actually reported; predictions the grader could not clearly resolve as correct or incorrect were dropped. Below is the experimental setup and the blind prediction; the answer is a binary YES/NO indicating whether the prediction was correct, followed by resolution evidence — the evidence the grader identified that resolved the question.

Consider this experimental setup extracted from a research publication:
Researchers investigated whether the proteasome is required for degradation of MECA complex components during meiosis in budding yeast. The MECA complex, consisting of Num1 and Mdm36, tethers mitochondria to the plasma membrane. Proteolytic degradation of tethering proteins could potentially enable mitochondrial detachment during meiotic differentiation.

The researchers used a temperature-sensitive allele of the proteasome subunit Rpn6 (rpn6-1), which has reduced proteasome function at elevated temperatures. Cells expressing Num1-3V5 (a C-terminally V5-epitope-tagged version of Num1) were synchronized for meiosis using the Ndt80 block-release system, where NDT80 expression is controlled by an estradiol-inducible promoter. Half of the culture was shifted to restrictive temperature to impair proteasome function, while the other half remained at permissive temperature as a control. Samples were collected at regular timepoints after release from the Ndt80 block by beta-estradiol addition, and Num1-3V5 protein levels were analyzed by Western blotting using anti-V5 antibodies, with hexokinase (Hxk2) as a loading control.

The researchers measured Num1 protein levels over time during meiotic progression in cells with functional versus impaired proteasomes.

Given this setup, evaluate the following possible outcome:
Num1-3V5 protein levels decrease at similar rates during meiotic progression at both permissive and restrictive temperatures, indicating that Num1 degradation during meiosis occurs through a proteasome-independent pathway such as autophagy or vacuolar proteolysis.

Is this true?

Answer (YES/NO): NO